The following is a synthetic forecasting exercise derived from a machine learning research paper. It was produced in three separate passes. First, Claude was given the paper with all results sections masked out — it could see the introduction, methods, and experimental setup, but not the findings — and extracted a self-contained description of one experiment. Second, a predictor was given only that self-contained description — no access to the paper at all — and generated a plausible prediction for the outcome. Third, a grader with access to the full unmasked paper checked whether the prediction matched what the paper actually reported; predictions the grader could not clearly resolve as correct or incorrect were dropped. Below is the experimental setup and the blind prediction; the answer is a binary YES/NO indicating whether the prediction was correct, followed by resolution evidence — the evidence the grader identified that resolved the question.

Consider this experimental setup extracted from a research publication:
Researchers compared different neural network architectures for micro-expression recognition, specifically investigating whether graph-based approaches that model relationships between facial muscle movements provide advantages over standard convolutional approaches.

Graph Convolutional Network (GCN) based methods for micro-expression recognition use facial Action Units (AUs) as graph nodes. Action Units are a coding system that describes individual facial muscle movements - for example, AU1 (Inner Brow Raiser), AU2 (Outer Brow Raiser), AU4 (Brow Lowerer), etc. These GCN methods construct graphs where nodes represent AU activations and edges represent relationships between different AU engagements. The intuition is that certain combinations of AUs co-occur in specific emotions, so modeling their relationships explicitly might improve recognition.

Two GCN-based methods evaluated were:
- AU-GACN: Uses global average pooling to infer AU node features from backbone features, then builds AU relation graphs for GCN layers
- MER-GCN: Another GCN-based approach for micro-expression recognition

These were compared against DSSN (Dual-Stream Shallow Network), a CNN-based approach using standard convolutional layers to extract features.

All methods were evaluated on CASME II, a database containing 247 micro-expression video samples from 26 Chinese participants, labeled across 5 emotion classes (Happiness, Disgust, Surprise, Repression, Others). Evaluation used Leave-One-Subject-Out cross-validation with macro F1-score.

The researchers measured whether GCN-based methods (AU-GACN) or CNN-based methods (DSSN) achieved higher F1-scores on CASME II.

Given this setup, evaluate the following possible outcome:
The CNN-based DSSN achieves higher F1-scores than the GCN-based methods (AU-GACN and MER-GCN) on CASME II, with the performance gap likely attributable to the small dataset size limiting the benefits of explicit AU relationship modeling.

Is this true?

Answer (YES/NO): YES